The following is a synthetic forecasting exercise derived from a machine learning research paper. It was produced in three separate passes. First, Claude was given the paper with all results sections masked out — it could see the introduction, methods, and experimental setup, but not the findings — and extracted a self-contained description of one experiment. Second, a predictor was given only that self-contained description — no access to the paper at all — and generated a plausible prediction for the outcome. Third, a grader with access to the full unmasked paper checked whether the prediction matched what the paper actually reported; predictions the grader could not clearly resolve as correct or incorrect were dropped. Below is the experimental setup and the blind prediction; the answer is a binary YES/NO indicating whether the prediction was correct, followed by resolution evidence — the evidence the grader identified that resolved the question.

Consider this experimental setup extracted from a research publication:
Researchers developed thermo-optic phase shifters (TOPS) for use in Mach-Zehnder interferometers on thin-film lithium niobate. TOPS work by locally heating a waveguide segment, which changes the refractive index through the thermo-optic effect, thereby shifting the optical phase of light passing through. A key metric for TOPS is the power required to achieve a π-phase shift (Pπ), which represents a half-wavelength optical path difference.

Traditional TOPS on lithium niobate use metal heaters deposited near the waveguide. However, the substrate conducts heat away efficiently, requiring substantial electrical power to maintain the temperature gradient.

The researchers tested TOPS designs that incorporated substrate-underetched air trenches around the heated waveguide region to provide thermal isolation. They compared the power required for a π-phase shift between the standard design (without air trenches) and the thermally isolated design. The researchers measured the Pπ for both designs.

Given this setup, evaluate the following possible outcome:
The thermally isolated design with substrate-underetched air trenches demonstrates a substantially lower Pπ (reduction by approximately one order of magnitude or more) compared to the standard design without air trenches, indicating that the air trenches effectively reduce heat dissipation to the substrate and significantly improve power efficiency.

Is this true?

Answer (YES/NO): YES